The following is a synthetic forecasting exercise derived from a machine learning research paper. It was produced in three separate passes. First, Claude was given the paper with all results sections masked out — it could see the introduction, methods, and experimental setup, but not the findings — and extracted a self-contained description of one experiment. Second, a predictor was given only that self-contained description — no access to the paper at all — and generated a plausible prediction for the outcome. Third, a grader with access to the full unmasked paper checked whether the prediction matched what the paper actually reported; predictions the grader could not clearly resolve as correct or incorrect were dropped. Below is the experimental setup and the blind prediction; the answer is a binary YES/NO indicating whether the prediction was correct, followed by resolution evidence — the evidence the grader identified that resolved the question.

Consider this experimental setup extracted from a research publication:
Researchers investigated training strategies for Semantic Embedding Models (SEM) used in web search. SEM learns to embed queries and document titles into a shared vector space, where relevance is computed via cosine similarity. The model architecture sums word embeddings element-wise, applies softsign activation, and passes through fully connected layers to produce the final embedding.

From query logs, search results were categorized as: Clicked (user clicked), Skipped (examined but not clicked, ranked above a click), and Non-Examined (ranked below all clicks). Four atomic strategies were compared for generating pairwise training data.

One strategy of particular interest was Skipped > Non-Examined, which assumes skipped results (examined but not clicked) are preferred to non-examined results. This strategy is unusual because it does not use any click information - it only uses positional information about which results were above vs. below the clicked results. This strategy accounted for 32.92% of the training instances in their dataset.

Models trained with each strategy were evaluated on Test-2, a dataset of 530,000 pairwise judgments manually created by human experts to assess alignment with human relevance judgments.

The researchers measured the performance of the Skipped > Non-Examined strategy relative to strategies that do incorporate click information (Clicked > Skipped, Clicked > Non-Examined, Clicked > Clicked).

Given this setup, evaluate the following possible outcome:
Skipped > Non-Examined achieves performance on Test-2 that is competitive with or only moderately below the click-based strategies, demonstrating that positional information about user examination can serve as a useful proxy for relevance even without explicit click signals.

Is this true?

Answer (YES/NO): YES